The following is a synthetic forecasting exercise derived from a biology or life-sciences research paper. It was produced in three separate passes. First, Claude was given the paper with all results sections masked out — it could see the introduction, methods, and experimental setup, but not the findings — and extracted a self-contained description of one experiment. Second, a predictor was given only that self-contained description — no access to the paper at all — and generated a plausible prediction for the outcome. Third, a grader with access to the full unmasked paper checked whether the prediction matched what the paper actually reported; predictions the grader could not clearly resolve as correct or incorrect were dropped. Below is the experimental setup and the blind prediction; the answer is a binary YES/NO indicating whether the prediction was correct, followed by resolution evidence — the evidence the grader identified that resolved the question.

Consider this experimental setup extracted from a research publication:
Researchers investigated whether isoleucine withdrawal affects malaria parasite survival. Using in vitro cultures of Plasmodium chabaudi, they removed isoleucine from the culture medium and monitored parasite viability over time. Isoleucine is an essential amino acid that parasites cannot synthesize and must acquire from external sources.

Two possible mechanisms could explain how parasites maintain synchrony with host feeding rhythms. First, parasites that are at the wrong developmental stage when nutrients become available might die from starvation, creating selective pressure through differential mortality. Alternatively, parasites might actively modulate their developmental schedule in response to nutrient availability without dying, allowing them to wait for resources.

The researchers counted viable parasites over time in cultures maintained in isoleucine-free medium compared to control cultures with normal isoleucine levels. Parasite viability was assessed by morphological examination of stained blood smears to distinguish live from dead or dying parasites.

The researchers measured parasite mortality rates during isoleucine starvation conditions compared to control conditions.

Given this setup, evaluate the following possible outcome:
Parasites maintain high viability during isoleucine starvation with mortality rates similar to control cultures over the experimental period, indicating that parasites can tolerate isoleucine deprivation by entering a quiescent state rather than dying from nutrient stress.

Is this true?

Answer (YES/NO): YES